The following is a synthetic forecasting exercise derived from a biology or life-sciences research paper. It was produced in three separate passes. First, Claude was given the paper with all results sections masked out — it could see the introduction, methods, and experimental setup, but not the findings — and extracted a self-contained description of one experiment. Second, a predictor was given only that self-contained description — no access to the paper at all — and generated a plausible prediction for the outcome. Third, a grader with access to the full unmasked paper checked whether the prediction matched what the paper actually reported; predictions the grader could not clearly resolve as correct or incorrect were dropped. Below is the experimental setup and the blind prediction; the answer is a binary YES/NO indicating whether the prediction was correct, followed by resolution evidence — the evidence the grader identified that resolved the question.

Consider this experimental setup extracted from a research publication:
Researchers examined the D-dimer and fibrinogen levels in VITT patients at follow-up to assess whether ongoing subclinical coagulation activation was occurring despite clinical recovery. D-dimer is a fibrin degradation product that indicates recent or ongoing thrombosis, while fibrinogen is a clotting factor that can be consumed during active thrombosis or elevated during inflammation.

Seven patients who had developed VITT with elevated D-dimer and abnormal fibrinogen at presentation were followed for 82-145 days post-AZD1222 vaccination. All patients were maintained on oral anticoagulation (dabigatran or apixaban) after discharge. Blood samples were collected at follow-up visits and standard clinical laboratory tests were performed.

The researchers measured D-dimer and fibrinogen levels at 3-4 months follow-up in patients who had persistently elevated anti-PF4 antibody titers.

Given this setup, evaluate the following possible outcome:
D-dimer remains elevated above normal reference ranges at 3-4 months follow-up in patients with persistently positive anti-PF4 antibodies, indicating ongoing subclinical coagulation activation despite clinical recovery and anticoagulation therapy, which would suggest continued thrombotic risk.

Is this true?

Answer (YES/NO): NO